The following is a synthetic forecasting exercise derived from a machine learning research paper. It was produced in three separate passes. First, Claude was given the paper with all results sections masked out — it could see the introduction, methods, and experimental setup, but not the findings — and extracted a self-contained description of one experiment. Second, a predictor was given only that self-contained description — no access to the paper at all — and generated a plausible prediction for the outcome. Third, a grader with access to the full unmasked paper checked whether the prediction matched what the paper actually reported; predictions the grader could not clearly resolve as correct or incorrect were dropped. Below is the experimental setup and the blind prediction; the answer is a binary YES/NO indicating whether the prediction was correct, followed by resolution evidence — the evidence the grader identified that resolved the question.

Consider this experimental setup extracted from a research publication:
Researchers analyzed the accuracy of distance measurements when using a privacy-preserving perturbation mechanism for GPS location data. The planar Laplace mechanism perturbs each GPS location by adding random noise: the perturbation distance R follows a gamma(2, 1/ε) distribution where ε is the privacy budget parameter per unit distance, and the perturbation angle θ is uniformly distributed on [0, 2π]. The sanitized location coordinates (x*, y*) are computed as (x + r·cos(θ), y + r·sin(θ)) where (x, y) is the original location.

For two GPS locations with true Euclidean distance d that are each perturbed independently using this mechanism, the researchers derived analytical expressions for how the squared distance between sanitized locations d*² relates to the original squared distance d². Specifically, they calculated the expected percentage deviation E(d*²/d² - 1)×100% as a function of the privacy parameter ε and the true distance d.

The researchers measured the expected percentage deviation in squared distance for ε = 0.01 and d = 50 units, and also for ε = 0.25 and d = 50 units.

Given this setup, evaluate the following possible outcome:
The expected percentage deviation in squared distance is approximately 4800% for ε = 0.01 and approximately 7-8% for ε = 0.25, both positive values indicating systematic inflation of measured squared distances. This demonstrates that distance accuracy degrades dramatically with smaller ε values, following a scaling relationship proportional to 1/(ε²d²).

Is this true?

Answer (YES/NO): NO